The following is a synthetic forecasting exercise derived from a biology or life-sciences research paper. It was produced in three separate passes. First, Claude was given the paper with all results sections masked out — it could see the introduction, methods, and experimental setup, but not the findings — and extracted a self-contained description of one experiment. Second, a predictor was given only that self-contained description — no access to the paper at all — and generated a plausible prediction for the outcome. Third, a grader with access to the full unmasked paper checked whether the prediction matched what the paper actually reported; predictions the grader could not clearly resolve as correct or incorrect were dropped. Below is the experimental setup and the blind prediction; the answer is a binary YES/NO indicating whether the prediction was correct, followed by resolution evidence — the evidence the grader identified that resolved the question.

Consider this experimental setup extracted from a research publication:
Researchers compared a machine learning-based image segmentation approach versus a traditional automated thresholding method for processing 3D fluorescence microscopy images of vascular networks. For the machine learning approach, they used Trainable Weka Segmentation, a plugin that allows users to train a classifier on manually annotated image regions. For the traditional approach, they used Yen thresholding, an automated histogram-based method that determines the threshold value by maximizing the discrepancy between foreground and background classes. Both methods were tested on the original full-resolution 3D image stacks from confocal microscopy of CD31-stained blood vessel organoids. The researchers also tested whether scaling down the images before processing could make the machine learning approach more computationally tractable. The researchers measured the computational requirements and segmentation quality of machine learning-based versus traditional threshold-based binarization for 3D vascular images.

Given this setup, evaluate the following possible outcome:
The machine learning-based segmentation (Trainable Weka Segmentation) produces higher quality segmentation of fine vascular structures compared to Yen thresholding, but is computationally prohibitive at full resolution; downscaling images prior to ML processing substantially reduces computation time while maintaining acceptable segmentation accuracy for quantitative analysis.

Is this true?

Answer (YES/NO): NO